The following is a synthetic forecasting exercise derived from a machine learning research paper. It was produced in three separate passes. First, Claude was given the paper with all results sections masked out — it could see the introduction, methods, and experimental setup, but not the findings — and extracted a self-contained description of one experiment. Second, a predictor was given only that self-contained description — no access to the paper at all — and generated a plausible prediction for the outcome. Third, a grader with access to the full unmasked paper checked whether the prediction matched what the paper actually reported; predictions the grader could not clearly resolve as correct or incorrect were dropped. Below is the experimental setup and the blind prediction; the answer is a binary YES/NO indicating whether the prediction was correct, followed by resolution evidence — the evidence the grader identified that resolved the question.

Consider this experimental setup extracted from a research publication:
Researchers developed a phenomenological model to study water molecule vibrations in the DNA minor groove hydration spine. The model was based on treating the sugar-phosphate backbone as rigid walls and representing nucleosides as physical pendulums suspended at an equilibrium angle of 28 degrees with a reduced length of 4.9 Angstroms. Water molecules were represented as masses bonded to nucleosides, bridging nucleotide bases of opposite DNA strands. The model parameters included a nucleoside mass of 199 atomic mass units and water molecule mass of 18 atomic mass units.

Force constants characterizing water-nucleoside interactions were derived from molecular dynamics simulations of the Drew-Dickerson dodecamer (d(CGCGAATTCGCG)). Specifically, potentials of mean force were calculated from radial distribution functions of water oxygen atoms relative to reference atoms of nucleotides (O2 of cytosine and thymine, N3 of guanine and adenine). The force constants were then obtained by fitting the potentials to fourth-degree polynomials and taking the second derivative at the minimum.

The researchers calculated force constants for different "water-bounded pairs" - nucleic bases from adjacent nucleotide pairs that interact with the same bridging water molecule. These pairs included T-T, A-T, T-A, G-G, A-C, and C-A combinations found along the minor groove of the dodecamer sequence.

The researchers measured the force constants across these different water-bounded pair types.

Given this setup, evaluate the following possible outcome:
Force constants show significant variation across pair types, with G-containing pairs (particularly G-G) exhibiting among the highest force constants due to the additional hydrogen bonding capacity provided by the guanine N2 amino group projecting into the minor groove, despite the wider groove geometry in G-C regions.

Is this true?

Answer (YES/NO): YES